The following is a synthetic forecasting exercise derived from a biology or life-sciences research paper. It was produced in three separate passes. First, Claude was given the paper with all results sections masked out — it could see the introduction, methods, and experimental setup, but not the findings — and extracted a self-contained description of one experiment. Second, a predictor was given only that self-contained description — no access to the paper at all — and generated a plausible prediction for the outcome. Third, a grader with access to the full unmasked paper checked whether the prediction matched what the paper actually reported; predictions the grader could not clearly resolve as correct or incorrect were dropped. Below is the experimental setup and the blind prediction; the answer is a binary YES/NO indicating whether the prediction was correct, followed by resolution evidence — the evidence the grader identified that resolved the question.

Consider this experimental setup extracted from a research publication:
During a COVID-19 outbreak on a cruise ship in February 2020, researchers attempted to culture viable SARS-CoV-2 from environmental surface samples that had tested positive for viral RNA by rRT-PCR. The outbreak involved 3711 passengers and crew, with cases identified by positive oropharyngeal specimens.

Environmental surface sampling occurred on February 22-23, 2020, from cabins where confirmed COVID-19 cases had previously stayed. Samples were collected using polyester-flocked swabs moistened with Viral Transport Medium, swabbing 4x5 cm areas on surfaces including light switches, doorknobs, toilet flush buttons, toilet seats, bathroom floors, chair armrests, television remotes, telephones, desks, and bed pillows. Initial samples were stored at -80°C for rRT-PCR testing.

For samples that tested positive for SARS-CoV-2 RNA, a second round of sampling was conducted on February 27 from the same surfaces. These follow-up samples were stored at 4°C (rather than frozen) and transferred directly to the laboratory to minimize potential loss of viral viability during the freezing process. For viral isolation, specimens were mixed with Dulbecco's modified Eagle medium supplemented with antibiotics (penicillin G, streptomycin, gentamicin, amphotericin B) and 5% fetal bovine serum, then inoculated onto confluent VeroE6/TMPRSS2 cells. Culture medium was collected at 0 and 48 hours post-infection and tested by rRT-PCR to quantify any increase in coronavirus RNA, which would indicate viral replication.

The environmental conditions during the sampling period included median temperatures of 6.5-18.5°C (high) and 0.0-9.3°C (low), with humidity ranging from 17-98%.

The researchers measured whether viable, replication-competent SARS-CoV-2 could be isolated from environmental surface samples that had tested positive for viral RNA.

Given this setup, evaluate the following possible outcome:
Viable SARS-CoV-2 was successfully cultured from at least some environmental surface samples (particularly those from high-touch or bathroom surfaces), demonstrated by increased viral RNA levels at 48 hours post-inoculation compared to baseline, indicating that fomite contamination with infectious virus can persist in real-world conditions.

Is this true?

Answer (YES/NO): NO